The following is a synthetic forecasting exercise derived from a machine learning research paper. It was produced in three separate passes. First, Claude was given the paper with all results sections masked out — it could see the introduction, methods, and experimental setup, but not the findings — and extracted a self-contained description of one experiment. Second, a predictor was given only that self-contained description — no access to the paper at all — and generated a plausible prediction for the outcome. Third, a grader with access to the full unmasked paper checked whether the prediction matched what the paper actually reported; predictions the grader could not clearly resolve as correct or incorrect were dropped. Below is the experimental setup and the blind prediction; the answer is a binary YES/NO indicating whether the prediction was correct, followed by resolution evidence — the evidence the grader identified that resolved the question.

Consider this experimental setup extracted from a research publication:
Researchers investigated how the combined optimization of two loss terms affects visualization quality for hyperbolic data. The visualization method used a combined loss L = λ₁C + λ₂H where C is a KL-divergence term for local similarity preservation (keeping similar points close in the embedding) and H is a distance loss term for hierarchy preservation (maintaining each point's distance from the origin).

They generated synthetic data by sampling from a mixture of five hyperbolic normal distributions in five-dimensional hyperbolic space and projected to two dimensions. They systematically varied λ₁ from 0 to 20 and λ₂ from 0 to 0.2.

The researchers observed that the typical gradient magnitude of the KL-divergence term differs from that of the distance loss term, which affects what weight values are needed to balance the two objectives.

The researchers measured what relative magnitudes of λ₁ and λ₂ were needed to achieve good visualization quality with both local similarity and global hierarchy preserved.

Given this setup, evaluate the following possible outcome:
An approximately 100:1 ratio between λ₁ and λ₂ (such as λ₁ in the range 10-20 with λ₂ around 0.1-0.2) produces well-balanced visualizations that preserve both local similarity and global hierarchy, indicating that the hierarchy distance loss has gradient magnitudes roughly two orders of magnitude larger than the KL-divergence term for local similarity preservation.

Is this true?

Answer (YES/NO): NO